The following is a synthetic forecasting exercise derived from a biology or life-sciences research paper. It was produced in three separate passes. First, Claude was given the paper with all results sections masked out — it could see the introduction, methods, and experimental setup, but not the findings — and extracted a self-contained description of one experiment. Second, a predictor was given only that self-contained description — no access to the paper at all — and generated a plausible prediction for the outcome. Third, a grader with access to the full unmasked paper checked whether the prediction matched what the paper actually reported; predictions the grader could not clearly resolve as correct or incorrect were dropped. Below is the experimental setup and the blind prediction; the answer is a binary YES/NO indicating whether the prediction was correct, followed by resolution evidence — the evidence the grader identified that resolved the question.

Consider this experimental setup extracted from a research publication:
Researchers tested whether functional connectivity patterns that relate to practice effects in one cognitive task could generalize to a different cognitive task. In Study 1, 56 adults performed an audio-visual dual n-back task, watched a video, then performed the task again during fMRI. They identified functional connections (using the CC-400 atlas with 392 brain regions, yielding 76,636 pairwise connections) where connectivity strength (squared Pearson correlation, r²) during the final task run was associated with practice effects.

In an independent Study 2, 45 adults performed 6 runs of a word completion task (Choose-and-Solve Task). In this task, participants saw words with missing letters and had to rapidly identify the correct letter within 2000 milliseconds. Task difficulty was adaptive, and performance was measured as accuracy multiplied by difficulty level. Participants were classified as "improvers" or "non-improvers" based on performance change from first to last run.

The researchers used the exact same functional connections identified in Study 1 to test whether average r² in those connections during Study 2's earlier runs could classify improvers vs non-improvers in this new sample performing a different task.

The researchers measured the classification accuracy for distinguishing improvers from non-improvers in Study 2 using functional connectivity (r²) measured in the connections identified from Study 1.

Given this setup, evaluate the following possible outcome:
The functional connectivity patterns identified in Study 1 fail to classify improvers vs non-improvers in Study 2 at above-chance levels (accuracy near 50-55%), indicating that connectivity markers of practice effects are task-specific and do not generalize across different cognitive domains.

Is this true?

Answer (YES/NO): YES